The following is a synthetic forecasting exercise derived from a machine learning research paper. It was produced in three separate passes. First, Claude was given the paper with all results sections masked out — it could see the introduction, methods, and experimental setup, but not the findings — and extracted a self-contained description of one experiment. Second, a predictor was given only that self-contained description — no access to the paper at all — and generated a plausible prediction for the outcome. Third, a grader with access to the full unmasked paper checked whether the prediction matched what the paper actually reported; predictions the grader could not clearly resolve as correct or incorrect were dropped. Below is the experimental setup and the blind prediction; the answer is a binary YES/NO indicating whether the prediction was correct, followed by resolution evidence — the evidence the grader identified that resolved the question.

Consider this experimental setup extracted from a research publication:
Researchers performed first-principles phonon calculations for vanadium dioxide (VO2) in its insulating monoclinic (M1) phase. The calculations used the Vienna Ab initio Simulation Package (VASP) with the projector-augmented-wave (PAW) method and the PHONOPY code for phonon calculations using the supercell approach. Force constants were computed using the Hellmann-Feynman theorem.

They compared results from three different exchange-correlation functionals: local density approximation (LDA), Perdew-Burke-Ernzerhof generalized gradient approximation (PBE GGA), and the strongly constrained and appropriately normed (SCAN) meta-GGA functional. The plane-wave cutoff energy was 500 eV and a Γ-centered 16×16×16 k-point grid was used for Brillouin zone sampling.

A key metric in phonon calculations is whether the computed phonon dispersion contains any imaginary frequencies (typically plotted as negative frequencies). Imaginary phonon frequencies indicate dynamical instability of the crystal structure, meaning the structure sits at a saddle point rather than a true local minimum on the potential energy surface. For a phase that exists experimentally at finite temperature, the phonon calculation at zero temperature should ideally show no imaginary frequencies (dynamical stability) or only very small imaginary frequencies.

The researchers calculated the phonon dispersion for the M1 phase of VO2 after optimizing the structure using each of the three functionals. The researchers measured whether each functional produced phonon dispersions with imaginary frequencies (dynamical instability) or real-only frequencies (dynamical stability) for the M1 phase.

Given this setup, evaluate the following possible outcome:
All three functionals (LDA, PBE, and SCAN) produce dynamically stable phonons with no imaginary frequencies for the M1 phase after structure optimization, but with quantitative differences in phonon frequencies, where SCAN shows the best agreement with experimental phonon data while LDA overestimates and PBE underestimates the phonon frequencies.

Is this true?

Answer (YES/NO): NO